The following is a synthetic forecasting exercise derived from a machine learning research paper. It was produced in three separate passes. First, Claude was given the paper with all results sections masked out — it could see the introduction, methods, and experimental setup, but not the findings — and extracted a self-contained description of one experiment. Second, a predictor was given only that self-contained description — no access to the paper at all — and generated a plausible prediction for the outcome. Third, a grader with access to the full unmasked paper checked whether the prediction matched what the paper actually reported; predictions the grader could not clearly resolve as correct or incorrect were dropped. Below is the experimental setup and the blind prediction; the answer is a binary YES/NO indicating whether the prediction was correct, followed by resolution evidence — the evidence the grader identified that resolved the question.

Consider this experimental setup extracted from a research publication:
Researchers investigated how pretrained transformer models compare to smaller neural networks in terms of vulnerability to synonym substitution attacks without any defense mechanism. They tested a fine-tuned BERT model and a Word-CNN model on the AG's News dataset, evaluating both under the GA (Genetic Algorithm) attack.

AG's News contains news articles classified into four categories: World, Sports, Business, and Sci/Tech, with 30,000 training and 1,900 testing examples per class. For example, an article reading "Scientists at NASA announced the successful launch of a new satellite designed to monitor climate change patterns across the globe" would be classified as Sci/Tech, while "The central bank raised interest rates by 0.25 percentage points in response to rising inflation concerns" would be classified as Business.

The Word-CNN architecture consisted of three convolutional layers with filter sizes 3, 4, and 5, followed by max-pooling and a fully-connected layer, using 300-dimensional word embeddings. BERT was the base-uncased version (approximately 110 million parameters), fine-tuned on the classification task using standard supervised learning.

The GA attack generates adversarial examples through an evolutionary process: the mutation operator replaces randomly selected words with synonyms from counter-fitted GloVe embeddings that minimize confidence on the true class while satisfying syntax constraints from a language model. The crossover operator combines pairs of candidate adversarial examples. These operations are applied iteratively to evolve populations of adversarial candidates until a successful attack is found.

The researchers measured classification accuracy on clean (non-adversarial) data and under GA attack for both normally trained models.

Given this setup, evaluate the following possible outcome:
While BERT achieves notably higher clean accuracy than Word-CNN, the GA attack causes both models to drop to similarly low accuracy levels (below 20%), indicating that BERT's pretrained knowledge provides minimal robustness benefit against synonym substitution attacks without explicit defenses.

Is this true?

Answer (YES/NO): NO